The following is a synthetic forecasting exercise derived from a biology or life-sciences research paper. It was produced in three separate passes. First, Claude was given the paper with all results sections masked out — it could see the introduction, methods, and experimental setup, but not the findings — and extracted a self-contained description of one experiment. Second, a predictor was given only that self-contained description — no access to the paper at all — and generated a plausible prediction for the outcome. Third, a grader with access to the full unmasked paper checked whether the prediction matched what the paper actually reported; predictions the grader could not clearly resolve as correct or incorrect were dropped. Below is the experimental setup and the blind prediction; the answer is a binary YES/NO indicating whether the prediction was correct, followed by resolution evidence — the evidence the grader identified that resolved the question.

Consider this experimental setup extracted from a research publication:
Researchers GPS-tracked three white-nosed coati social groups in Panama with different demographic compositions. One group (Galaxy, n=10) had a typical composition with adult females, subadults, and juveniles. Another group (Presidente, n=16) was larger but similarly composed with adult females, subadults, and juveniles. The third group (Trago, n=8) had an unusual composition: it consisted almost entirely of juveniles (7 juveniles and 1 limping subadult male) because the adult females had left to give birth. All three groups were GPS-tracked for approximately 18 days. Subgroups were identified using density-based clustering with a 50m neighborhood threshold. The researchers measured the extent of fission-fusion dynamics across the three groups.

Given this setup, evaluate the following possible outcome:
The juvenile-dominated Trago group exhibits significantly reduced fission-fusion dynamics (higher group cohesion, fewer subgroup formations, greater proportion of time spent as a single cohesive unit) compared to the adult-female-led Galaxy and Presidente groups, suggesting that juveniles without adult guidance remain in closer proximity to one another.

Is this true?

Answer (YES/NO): YES